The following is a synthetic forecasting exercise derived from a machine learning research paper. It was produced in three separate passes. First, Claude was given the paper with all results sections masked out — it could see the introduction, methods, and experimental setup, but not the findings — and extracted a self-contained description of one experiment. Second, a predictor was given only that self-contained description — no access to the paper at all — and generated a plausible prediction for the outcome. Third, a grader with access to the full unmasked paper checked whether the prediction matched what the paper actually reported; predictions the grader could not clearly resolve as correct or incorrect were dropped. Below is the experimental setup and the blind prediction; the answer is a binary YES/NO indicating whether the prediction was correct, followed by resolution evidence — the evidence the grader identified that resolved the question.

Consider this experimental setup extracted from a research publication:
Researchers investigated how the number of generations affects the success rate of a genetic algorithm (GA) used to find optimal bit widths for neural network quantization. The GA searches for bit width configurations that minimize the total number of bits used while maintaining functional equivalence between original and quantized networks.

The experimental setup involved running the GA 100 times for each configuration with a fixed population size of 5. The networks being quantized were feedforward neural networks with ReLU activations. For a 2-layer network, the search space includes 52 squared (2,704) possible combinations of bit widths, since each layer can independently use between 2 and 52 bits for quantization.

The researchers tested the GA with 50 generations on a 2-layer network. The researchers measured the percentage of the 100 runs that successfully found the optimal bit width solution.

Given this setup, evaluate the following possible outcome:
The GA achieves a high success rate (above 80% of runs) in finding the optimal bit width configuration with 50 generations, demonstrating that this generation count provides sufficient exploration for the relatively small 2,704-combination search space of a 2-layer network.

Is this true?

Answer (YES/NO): NO